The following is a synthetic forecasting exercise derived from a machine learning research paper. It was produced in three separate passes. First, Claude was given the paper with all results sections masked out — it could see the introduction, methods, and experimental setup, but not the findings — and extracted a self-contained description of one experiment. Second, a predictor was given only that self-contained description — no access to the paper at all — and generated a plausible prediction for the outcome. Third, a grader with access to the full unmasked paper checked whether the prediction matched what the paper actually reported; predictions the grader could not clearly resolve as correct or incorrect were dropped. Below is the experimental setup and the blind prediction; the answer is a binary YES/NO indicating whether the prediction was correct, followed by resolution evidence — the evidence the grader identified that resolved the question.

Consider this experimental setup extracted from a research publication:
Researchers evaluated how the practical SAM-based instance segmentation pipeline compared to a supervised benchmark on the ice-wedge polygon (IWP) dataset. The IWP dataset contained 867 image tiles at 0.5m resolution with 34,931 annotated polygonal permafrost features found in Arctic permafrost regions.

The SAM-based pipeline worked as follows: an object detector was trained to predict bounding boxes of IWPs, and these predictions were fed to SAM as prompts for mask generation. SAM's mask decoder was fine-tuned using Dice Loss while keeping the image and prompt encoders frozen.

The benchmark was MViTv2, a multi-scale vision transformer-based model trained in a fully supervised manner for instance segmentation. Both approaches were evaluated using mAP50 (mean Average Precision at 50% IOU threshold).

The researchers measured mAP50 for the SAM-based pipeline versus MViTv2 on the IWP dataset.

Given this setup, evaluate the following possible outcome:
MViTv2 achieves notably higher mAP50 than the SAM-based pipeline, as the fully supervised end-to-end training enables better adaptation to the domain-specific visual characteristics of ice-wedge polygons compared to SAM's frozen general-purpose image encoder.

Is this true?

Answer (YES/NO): NO